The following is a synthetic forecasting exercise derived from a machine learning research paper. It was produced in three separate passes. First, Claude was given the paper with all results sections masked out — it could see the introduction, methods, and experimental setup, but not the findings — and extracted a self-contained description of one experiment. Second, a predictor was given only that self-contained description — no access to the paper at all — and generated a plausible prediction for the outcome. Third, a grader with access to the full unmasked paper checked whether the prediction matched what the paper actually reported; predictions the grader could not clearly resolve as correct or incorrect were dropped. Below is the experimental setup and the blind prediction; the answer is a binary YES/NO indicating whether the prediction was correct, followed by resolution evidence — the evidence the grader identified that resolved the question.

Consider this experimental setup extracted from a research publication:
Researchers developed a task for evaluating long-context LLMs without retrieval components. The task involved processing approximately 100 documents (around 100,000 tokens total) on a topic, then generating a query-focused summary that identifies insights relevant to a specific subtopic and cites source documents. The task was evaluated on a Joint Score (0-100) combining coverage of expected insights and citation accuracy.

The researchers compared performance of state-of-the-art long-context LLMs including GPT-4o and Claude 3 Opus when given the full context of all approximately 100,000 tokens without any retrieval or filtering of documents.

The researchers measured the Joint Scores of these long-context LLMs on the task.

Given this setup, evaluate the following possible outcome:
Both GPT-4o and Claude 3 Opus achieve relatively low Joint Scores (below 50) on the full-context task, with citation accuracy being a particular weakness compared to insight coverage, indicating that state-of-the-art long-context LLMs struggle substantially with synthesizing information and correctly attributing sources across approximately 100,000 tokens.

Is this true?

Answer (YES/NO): YES